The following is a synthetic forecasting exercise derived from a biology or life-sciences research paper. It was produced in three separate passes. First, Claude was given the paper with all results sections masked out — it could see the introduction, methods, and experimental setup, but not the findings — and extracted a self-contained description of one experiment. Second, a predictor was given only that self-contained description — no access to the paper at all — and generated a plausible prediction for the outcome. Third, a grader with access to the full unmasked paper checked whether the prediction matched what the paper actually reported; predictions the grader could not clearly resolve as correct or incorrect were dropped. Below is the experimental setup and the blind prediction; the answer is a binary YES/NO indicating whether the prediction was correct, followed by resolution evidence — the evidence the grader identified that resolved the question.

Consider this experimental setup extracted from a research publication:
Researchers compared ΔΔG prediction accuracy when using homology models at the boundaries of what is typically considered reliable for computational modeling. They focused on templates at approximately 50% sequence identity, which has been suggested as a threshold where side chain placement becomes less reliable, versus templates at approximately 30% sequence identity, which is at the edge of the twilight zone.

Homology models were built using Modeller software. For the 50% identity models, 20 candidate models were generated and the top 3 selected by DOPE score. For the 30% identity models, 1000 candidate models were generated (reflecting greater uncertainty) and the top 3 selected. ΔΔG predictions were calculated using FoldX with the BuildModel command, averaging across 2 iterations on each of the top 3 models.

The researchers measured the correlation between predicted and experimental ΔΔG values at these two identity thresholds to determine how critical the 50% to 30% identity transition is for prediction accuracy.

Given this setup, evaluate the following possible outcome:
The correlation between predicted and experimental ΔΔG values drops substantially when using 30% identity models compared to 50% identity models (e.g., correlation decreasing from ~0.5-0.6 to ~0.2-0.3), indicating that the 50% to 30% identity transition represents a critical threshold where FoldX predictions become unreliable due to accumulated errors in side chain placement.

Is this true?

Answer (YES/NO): NO